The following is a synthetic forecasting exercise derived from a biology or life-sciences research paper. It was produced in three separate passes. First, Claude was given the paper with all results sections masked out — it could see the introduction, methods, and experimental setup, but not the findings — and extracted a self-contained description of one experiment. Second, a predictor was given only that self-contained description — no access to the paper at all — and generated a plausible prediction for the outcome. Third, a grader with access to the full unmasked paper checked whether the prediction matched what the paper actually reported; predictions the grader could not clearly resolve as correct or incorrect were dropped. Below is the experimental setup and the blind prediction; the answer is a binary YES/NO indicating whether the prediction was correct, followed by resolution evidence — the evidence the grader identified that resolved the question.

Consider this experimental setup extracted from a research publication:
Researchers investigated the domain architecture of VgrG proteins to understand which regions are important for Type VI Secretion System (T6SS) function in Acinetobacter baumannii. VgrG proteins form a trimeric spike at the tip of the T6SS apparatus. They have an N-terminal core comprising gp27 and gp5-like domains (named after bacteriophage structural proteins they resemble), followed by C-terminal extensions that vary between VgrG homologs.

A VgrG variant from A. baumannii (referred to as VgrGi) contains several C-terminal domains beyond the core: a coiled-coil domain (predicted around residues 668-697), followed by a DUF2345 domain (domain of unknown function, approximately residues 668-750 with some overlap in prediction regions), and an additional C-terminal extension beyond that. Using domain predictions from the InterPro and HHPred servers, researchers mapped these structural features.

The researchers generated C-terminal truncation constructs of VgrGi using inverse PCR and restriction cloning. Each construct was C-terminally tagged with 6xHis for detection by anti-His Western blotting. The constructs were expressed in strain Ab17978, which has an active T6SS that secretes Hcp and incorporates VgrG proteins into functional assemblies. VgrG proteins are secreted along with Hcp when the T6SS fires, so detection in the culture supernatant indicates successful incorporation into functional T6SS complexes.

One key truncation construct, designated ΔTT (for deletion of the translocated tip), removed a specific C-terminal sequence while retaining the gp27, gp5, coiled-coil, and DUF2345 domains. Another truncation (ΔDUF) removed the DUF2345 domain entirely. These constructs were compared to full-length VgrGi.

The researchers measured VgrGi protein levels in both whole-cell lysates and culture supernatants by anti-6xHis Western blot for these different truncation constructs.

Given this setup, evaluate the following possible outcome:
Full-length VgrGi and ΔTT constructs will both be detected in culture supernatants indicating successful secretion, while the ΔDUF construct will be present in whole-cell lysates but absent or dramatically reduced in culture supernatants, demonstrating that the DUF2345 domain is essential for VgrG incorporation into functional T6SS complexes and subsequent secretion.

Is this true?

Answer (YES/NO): NO